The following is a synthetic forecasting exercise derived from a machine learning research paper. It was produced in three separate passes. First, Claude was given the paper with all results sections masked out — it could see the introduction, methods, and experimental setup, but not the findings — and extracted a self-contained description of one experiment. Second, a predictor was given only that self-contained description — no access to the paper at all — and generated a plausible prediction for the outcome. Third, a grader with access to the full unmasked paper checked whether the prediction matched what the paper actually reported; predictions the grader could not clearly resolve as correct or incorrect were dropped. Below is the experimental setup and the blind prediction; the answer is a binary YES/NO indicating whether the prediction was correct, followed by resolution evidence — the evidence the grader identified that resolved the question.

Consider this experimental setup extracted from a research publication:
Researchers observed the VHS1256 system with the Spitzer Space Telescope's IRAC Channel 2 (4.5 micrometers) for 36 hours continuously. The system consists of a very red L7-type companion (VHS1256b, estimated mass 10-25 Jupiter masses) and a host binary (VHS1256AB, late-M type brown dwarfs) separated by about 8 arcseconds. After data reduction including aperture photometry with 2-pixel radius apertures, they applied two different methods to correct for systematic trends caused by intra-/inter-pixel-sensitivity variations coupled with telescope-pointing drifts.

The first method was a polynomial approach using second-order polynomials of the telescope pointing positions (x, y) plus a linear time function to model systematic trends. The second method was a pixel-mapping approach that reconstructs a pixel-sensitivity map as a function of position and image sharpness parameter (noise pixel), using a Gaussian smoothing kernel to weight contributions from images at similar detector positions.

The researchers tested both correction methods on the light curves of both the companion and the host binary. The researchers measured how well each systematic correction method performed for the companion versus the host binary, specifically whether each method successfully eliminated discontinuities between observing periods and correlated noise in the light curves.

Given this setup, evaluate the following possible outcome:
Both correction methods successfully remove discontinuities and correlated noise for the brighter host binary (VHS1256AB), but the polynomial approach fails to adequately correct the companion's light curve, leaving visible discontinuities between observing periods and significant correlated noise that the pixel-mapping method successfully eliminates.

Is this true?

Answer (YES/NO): NO